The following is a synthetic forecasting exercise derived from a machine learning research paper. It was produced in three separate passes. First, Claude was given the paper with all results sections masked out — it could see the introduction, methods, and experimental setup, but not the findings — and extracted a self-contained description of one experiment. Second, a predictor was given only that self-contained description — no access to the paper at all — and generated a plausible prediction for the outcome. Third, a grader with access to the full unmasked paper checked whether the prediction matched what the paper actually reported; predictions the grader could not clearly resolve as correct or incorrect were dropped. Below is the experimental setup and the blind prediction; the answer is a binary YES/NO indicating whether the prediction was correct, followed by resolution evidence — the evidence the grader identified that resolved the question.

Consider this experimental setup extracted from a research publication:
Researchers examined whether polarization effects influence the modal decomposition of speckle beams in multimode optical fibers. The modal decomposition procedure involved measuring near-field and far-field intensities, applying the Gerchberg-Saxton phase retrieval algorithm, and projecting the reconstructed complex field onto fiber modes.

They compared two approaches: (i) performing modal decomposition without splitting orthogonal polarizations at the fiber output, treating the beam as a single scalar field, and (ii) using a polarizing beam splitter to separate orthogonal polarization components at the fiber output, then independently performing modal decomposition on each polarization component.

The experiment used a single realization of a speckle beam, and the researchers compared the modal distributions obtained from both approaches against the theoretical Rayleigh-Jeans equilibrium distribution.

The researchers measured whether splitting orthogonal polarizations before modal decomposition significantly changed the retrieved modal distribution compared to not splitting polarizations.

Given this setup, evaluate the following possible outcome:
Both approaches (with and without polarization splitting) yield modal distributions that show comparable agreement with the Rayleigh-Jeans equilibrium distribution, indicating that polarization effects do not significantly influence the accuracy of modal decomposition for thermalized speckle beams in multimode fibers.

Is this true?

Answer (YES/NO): YES